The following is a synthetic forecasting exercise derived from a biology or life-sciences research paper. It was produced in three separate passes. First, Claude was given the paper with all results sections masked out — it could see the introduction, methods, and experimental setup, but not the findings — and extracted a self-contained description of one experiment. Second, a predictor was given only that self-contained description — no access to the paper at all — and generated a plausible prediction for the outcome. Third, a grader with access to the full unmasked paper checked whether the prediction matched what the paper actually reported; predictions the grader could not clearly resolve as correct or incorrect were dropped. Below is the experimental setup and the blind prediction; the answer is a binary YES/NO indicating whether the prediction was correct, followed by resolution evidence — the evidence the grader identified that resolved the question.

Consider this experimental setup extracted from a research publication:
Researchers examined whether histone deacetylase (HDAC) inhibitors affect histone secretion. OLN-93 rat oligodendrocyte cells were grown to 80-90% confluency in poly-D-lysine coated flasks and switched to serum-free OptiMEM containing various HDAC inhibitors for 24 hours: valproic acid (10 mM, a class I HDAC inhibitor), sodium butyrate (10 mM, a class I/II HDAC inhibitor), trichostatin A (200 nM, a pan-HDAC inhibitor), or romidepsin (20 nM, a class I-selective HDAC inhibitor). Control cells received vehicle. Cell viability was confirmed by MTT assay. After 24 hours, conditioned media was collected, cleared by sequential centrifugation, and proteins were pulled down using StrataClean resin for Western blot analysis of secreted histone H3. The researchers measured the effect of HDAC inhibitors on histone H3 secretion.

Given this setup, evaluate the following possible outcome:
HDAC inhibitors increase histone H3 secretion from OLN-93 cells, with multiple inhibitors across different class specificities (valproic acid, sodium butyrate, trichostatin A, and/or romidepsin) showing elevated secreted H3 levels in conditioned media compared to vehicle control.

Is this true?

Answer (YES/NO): NO